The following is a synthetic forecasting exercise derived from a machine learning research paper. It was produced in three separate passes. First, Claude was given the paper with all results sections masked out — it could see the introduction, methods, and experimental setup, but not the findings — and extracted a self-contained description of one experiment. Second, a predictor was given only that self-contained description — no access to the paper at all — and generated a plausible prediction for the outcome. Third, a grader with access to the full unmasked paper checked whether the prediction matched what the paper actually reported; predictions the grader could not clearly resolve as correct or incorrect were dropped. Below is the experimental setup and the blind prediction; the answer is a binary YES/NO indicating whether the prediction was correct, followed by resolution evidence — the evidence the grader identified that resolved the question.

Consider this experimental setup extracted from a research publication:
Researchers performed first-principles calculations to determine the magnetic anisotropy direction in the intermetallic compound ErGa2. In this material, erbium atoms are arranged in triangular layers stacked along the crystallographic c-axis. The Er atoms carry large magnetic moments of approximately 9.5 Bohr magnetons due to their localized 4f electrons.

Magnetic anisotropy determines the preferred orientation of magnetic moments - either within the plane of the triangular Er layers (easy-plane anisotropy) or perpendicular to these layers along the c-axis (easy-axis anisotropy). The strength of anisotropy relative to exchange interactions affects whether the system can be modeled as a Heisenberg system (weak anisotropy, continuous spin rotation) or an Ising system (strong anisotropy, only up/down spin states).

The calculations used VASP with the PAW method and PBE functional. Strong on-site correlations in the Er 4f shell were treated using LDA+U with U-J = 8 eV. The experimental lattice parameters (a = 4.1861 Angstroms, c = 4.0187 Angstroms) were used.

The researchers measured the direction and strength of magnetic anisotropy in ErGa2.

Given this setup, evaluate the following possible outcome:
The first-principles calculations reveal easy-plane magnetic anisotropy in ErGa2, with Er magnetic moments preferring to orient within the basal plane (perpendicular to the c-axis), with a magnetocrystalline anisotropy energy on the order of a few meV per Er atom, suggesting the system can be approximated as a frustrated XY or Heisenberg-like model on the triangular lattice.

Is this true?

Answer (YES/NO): NO